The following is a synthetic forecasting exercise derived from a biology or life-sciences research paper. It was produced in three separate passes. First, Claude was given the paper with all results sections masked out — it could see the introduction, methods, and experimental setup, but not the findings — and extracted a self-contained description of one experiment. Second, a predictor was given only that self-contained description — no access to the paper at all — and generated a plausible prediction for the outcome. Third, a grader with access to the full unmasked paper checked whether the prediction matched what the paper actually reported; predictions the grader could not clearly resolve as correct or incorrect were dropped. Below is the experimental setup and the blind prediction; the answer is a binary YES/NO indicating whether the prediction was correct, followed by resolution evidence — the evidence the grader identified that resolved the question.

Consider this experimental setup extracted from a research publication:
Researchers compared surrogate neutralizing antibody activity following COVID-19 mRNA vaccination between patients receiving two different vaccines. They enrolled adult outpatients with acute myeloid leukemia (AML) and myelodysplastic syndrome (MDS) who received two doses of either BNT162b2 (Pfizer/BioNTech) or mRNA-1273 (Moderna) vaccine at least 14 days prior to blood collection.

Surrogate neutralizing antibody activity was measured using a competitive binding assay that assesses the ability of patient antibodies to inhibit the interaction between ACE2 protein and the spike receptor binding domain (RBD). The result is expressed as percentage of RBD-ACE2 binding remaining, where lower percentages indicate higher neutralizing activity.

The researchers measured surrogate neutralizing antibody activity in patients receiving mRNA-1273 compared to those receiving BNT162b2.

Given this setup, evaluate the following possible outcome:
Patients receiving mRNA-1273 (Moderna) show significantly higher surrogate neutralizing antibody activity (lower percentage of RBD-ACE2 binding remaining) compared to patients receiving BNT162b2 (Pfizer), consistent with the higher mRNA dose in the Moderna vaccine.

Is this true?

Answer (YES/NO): NO